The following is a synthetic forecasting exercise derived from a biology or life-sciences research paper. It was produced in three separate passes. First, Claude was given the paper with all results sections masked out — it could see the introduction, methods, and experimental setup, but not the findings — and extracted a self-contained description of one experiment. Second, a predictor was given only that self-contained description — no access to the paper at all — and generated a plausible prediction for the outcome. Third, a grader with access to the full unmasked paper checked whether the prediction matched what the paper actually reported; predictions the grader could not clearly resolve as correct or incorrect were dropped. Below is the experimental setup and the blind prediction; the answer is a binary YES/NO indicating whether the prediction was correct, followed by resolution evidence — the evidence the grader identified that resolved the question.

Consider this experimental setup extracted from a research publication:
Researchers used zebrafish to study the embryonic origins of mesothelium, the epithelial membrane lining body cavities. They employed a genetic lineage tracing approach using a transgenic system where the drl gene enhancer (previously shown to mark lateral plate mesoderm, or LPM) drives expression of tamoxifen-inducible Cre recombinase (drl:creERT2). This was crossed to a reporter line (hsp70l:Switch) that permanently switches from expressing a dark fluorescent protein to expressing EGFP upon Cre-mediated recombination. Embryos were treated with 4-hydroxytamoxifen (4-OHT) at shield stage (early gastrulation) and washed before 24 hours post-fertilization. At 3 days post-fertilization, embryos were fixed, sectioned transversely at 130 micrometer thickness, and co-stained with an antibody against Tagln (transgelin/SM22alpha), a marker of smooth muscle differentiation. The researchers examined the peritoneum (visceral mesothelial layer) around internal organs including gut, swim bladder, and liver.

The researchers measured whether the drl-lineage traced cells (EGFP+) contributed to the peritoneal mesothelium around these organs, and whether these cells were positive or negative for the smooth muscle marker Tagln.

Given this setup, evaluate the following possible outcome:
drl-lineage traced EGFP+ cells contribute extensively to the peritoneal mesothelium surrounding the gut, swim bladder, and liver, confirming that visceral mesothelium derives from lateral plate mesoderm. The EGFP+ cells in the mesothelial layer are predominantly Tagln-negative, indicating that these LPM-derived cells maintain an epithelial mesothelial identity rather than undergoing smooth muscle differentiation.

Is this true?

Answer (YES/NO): YES